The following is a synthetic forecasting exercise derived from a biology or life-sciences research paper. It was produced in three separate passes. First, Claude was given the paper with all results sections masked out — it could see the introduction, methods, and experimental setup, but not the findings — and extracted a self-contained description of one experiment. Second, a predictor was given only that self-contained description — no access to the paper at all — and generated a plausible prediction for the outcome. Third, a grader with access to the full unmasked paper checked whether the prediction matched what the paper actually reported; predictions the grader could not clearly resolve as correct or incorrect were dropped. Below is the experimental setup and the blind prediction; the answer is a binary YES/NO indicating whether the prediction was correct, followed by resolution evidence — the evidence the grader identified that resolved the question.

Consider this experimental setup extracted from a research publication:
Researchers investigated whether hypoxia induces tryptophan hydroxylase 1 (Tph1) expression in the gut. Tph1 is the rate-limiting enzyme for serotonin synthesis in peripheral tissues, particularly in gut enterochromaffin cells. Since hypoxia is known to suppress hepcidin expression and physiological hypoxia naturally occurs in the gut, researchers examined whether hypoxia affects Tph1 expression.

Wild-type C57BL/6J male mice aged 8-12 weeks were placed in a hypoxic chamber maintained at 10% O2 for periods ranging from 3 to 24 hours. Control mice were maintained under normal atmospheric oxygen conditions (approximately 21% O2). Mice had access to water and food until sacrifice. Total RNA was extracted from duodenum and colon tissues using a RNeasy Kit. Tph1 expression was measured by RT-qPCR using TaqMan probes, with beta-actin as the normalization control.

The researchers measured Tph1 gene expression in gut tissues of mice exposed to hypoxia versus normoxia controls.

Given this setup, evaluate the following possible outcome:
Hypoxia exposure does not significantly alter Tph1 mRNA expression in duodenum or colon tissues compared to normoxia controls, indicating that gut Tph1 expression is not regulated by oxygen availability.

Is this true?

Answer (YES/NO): NO